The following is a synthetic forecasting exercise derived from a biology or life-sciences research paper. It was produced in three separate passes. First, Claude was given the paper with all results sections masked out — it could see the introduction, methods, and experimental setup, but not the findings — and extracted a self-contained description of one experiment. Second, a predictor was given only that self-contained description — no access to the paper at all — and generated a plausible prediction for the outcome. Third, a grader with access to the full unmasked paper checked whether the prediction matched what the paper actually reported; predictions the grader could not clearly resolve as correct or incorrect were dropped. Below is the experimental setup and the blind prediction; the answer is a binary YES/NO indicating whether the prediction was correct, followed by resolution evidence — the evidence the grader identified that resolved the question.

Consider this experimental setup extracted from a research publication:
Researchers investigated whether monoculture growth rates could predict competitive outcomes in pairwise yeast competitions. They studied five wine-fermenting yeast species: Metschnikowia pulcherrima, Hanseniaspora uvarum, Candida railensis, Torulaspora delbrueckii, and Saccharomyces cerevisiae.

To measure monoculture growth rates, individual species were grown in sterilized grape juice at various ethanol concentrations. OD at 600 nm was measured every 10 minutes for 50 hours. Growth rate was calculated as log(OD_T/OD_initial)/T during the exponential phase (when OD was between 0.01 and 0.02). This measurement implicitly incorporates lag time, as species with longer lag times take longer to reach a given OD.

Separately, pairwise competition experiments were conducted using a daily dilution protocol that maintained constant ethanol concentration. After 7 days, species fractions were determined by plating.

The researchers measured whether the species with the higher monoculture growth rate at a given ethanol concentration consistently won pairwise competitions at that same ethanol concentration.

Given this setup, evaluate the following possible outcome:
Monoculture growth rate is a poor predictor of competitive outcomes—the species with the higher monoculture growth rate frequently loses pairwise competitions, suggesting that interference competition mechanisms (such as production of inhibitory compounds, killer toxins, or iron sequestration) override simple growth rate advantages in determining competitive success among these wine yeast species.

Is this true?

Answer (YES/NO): NO